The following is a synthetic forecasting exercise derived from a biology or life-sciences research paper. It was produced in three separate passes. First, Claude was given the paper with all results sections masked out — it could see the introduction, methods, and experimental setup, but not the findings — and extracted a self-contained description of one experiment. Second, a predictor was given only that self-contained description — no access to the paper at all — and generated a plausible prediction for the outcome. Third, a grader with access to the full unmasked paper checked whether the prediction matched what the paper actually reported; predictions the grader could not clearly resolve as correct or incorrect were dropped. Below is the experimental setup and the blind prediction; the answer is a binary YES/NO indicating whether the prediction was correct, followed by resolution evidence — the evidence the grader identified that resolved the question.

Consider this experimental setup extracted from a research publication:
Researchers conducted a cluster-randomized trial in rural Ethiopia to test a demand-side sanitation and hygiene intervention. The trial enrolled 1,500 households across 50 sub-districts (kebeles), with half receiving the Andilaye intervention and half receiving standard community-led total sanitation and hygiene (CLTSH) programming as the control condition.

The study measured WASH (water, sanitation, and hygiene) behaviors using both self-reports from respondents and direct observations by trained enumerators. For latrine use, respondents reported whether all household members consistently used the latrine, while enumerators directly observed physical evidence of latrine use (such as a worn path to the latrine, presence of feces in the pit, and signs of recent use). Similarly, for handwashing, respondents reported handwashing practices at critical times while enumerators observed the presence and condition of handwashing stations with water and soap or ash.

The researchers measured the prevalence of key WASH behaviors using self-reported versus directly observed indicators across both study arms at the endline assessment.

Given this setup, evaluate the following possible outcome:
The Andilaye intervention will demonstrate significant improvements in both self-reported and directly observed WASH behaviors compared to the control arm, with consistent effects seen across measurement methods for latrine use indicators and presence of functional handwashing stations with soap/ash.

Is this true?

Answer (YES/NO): NO